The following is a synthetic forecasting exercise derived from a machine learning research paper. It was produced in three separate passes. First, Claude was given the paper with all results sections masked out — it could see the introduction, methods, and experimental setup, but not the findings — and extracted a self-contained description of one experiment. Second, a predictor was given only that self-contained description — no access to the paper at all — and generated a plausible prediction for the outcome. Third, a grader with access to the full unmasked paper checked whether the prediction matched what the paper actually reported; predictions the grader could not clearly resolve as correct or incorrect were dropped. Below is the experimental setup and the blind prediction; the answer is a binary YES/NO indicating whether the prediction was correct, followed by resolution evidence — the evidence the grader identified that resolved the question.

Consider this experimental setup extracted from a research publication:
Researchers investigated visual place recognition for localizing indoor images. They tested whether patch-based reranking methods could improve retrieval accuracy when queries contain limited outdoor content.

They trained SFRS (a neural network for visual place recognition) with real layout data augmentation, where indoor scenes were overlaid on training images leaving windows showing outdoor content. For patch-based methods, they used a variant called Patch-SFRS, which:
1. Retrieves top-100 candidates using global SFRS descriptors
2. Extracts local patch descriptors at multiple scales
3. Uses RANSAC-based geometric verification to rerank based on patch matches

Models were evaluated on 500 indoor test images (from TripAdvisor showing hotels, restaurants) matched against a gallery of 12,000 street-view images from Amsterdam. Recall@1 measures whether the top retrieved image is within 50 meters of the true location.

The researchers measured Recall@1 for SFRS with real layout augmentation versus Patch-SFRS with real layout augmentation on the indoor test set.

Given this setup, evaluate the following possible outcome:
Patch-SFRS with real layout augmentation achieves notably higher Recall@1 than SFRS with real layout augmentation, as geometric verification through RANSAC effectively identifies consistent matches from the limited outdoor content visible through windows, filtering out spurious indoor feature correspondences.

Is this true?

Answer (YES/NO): NO